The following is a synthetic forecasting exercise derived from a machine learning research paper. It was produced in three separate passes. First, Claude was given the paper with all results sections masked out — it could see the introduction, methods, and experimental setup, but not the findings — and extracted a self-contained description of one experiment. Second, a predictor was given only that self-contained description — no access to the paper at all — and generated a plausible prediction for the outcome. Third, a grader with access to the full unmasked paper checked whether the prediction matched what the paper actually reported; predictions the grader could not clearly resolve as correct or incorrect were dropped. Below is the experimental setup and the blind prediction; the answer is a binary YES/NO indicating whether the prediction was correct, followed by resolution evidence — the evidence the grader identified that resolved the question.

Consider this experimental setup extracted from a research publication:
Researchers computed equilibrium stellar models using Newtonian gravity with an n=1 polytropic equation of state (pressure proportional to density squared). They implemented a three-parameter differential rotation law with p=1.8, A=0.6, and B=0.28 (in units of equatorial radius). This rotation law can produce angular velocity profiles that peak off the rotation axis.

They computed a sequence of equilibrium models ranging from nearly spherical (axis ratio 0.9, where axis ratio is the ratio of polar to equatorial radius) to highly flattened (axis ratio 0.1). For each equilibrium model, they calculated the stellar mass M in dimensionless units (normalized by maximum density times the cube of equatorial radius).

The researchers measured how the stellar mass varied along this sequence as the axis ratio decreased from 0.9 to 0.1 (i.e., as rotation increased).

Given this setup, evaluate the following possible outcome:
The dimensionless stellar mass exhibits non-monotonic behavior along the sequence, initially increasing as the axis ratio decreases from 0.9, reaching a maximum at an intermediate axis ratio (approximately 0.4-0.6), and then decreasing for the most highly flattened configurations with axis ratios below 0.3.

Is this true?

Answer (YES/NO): NO